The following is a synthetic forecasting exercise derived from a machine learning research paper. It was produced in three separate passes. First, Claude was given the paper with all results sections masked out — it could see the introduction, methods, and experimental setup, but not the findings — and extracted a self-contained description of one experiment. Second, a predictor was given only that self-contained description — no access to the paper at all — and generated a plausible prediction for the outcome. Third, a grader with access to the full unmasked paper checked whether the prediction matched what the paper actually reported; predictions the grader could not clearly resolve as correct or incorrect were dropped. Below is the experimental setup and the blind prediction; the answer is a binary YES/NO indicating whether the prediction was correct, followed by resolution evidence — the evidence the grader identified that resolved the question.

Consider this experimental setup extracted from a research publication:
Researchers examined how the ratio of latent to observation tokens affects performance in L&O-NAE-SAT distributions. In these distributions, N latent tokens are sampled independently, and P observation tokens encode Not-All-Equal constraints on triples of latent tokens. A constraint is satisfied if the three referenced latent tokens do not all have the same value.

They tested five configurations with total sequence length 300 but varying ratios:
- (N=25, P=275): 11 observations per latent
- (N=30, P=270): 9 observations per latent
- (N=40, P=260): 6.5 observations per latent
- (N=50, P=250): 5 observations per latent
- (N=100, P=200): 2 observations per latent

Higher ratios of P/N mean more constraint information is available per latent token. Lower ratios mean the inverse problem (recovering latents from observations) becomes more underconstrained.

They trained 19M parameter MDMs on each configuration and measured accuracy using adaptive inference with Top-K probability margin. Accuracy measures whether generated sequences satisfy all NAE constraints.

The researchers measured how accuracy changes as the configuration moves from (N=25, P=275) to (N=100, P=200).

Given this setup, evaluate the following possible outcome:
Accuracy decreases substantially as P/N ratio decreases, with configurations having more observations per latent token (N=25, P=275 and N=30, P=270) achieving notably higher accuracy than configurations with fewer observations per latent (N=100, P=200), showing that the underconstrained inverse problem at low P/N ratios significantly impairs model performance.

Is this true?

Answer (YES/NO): YES